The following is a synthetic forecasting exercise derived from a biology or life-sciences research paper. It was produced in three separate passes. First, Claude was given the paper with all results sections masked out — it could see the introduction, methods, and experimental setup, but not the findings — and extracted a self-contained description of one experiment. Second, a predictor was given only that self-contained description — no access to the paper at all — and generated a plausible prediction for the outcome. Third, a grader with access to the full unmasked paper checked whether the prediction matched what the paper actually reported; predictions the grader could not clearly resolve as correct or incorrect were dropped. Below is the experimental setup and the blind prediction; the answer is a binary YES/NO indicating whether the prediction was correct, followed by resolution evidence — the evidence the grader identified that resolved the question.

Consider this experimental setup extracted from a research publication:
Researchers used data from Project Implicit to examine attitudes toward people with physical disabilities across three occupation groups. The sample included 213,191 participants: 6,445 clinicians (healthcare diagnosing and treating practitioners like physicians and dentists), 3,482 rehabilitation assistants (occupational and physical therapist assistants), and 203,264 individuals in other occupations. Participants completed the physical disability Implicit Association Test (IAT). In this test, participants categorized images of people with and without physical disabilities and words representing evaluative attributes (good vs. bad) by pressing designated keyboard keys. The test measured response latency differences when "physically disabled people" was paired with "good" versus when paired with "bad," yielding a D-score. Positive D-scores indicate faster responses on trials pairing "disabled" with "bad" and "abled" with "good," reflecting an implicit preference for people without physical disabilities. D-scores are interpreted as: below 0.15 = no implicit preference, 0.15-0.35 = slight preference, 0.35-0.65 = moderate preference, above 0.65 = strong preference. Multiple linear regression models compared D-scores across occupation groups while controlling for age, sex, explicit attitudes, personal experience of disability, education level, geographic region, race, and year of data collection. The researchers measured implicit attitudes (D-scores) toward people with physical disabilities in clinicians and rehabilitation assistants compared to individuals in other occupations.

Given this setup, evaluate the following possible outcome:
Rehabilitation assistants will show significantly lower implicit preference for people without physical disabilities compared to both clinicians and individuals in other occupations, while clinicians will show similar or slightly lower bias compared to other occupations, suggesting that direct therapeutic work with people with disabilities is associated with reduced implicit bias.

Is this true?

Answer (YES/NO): NO